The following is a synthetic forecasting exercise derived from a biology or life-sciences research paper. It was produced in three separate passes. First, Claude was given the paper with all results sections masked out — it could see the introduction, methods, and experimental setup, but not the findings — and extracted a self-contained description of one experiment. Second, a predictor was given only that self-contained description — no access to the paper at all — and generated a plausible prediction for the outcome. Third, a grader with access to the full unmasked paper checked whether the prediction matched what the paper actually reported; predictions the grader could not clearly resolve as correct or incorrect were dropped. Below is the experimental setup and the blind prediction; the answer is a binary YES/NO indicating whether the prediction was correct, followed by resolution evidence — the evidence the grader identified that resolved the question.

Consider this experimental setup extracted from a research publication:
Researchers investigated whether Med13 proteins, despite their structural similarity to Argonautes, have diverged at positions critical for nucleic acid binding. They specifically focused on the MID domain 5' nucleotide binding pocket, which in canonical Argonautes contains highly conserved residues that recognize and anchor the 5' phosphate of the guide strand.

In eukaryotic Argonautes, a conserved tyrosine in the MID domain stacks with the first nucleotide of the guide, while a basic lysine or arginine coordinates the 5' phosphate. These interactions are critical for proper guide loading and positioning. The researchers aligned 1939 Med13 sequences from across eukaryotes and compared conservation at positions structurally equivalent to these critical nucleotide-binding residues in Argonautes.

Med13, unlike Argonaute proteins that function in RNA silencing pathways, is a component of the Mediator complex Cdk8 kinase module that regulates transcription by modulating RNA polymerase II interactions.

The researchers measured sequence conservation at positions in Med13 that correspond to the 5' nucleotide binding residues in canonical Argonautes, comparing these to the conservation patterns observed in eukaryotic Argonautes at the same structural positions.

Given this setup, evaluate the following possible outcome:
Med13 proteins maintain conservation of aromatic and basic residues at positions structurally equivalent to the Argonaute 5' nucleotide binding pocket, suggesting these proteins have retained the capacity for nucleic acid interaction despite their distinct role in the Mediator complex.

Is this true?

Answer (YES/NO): NO